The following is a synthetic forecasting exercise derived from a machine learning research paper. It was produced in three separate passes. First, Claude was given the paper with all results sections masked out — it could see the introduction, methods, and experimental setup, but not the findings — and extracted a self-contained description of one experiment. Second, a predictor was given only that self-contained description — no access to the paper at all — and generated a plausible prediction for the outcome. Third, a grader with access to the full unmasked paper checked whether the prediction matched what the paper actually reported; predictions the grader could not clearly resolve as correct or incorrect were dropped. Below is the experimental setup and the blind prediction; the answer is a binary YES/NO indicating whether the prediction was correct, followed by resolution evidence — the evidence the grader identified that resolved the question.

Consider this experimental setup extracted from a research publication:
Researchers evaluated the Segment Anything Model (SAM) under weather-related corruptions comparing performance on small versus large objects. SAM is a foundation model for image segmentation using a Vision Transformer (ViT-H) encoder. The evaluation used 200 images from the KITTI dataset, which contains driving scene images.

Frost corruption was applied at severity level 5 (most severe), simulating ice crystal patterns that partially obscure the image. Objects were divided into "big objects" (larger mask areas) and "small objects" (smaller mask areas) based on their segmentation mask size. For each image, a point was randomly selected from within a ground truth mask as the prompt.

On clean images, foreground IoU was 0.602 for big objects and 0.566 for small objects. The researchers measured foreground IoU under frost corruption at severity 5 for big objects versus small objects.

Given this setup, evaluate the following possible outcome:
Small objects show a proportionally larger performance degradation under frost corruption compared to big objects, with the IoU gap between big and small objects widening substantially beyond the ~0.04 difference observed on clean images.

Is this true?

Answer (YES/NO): YES